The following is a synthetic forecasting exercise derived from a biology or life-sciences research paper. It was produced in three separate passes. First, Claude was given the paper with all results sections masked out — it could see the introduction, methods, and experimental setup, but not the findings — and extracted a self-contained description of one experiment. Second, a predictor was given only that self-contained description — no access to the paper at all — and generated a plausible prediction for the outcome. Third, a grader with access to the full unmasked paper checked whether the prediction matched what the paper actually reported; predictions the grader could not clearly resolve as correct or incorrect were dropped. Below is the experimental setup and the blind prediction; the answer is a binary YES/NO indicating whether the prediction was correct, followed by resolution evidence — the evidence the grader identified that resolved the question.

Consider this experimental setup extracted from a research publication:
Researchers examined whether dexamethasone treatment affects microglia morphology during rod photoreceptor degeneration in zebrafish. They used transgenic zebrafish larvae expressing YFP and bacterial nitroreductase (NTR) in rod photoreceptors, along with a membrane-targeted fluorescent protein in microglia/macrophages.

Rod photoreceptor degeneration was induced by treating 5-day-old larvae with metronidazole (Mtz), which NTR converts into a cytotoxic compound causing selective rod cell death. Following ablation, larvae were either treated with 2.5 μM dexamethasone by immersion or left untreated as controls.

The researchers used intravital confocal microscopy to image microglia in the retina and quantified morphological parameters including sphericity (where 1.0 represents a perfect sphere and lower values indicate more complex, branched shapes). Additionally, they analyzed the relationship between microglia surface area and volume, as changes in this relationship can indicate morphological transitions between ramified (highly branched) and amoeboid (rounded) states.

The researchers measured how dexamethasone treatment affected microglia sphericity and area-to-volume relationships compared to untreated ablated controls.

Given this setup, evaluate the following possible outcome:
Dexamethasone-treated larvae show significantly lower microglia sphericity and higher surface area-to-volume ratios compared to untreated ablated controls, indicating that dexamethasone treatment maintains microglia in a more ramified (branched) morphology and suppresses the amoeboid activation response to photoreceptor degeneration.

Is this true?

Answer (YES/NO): NO